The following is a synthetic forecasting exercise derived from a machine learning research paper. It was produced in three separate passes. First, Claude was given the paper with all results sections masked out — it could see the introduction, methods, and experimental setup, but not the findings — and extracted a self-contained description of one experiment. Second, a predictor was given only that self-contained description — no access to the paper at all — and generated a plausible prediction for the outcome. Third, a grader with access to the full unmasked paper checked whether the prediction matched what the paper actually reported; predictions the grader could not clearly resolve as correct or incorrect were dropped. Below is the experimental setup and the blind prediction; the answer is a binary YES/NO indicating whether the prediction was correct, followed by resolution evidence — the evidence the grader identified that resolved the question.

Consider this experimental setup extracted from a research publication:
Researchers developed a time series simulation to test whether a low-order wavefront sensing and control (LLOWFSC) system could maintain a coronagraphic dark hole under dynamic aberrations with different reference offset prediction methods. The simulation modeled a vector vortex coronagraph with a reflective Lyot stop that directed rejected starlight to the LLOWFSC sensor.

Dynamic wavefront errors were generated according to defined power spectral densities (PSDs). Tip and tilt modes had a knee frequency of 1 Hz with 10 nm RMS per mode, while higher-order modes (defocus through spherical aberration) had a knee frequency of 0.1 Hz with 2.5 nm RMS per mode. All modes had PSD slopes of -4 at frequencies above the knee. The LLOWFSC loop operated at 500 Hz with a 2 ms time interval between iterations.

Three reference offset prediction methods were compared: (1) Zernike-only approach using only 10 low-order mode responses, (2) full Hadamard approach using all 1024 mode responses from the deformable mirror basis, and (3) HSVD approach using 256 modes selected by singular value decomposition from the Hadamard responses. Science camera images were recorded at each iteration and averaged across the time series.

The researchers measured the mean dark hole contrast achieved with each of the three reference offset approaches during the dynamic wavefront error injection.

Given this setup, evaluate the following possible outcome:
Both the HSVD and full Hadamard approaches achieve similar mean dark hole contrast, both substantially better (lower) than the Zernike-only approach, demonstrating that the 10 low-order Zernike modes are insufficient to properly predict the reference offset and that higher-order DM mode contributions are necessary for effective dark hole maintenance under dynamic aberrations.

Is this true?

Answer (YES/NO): YES